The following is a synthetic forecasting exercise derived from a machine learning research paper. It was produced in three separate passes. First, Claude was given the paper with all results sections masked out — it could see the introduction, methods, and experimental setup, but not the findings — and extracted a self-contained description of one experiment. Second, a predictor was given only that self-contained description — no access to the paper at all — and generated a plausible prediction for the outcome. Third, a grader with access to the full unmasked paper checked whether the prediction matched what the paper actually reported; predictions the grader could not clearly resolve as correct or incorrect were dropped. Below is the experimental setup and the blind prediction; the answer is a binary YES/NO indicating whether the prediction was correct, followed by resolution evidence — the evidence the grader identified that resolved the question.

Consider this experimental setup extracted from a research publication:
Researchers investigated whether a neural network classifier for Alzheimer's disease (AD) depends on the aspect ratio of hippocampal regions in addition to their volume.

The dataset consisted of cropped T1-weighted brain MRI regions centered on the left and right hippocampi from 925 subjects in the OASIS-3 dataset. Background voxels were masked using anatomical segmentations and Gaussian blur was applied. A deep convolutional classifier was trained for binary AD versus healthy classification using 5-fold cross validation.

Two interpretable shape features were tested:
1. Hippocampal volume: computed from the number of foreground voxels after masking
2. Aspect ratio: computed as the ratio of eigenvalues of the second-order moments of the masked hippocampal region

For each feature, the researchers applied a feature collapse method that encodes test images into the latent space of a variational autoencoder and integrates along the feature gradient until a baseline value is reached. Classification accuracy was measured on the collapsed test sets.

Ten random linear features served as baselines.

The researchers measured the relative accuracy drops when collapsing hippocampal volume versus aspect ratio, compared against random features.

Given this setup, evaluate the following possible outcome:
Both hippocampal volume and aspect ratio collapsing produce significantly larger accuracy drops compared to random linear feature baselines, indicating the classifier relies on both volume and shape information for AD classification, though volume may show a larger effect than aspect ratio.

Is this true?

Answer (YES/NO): NO